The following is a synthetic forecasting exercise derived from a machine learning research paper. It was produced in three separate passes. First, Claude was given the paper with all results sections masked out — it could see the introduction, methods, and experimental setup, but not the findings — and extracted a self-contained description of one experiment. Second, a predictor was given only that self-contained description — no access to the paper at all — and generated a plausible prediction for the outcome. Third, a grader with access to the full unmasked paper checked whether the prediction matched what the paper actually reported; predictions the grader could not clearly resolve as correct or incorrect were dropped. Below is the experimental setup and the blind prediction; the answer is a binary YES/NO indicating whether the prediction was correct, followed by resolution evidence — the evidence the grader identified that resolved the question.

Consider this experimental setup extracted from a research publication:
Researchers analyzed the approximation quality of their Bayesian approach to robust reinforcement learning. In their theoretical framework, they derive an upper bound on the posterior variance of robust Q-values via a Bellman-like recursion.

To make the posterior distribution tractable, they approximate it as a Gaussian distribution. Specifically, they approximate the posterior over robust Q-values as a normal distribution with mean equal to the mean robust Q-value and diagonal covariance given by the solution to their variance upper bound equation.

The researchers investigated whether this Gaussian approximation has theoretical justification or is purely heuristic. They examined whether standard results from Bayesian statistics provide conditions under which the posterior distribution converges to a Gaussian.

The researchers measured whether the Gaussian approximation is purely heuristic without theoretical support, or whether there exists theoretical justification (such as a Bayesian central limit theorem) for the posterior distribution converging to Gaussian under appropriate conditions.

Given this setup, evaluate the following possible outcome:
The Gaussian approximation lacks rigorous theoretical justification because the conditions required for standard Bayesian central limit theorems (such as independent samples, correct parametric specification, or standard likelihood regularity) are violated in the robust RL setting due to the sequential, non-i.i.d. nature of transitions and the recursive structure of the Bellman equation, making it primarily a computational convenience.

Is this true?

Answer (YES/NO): NO